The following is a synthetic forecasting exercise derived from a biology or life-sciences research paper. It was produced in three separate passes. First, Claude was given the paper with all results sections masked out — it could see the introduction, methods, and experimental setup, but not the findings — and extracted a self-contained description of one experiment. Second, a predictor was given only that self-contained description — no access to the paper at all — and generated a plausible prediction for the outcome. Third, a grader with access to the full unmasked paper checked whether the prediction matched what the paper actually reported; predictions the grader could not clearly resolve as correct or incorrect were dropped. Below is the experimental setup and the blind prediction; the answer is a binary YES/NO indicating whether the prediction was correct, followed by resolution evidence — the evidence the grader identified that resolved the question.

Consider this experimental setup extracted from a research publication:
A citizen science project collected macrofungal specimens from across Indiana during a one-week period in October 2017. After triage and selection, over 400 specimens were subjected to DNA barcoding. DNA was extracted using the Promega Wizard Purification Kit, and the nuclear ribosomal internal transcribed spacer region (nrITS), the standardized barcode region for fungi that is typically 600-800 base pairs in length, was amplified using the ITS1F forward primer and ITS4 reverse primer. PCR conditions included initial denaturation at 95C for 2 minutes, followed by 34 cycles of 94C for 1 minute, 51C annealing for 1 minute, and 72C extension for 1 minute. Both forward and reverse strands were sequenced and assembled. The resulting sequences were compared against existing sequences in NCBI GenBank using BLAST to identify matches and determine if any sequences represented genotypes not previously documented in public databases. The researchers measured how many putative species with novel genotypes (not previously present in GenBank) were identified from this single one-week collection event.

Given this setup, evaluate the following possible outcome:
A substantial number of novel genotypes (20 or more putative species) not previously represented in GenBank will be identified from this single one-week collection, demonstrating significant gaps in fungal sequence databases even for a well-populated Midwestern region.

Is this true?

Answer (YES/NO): YES